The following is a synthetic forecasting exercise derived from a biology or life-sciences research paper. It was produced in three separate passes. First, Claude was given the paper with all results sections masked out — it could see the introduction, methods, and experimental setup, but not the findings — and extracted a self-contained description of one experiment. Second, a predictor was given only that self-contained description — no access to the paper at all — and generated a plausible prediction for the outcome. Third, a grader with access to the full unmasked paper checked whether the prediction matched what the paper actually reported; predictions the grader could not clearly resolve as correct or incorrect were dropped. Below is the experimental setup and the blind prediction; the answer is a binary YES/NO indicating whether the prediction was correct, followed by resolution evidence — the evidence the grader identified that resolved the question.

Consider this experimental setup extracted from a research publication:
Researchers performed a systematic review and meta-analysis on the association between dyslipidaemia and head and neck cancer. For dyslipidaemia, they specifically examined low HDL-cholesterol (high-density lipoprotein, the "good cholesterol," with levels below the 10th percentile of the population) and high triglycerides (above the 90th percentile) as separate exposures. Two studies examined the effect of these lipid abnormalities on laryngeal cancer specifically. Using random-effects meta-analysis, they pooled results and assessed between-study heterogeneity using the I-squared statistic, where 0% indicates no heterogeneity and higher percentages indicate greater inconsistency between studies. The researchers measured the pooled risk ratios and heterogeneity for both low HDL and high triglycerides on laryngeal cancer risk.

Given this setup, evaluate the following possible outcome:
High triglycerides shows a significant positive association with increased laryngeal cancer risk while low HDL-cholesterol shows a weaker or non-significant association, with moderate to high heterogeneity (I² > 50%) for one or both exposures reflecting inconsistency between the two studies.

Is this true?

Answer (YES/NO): NO